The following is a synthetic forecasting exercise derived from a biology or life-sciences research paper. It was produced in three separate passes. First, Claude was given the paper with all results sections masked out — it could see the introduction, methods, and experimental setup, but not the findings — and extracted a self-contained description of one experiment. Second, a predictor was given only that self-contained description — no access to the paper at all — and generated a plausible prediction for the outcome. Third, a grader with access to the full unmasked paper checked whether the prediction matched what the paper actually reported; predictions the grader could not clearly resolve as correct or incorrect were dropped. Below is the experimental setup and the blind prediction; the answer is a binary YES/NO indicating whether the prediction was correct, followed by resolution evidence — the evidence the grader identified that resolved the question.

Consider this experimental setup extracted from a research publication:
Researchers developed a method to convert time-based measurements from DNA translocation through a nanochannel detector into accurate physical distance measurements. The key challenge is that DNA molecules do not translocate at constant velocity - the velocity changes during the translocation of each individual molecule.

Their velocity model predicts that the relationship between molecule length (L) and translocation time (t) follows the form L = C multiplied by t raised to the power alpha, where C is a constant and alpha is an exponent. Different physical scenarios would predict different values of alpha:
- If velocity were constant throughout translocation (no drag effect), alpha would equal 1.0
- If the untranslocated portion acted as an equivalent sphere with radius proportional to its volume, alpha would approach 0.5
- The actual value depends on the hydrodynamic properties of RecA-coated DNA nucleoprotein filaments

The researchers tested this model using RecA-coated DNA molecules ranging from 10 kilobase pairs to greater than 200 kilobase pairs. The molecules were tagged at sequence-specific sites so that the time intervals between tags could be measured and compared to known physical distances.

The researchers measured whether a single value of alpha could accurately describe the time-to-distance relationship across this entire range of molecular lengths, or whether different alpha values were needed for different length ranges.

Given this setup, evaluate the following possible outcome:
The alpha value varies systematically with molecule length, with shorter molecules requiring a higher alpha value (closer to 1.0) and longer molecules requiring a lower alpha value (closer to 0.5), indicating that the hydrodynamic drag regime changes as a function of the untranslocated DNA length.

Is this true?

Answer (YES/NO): NO